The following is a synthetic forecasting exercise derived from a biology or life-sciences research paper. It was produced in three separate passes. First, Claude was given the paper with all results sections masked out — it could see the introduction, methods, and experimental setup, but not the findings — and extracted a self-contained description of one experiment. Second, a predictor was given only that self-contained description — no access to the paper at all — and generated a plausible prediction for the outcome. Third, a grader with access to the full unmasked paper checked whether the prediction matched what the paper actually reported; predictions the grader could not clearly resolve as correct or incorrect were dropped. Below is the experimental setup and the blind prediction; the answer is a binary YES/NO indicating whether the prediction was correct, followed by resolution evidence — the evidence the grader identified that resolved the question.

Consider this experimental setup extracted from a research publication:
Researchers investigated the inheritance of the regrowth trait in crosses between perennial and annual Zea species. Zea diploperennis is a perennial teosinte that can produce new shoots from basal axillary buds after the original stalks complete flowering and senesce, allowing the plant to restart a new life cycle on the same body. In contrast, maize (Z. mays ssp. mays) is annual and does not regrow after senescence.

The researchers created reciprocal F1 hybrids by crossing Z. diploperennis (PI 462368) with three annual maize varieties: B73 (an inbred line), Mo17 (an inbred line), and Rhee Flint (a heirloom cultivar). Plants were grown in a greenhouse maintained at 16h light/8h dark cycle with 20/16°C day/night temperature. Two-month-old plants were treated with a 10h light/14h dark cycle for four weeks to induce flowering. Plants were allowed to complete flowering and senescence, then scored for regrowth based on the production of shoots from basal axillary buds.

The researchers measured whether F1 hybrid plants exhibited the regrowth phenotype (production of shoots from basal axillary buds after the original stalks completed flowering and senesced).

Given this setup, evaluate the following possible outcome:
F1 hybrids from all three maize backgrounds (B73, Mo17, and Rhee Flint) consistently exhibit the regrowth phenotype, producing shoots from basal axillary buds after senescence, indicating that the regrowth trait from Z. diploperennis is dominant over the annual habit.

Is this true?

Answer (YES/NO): YES